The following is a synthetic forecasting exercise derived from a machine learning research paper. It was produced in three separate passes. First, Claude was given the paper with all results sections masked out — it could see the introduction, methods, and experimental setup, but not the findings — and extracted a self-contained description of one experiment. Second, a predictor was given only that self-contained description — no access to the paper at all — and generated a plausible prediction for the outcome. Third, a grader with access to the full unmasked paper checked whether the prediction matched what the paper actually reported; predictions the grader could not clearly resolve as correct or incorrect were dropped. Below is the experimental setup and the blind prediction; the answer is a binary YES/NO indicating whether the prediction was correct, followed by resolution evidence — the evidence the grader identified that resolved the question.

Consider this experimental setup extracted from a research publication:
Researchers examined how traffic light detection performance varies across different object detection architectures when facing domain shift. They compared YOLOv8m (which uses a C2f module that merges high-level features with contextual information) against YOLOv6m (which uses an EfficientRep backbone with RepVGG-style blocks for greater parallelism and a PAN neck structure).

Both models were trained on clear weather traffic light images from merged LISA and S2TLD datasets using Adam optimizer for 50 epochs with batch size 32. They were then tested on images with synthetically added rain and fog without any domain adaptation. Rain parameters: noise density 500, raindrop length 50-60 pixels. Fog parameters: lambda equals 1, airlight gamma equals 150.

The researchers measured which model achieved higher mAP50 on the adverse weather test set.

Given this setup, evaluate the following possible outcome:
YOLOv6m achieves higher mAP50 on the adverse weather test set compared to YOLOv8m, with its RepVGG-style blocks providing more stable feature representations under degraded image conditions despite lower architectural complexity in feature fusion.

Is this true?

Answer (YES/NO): NO